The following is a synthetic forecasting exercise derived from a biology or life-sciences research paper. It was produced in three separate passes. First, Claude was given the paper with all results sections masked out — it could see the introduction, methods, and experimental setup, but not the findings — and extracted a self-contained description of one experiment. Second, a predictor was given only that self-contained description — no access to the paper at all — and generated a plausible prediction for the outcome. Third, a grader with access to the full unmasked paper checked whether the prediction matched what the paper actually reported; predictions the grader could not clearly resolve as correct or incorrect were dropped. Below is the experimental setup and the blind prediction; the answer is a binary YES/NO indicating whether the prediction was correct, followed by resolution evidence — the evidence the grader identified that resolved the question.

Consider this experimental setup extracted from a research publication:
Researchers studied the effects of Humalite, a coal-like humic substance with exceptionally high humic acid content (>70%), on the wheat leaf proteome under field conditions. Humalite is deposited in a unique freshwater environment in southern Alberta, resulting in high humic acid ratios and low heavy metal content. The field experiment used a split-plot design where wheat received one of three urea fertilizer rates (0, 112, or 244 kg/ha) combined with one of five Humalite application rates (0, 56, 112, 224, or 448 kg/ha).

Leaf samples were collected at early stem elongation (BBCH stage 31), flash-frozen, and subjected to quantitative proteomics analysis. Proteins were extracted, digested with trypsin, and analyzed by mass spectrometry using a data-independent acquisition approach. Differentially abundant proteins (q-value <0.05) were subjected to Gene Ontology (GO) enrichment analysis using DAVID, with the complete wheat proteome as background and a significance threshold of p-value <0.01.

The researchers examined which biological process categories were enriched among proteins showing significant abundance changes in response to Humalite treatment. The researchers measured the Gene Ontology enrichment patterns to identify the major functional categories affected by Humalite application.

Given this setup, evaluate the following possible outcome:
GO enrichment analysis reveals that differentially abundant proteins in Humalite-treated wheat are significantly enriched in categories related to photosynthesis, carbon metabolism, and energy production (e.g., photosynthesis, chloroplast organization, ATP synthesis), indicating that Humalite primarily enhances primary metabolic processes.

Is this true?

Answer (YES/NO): NO